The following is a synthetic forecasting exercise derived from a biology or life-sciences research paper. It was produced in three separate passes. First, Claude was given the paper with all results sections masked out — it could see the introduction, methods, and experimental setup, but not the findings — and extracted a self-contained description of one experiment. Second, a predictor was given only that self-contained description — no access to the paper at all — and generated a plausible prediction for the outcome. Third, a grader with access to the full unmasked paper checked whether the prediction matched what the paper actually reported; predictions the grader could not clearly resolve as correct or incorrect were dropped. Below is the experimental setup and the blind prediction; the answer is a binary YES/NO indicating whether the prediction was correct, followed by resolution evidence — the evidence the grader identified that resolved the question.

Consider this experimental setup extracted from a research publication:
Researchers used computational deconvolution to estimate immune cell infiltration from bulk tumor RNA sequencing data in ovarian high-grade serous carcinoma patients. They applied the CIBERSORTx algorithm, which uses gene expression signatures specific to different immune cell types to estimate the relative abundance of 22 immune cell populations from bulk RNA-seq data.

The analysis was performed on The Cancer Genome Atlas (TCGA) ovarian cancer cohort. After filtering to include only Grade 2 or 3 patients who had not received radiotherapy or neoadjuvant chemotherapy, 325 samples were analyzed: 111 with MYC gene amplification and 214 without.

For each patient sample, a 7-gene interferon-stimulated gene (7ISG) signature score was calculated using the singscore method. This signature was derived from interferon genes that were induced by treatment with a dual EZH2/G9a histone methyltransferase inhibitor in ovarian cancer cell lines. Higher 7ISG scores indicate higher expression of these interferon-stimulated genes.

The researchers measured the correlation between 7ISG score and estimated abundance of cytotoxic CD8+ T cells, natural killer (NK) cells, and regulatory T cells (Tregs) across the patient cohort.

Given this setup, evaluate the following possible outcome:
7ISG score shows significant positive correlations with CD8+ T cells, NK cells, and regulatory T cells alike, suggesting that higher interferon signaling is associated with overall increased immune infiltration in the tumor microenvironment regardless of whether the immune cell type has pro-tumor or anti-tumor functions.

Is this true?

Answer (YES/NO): NO